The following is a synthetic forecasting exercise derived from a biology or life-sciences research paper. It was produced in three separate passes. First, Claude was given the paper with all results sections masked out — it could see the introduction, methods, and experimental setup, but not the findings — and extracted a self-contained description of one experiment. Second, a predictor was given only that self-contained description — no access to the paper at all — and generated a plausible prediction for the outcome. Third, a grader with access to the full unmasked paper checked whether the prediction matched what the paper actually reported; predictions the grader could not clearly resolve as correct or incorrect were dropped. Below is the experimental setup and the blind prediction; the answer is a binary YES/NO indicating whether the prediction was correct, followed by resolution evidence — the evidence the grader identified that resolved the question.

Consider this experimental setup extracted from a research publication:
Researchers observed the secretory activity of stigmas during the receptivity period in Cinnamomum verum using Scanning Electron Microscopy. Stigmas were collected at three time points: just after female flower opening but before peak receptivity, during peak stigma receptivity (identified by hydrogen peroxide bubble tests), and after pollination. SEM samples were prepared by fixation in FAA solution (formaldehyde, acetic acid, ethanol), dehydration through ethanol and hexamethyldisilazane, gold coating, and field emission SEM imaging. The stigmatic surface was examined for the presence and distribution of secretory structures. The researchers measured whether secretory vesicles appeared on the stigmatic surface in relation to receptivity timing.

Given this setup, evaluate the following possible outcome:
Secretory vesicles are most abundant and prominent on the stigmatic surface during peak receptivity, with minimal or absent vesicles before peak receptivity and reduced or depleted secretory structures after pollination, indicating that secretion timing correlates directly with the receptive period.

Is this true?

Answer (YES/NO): YES